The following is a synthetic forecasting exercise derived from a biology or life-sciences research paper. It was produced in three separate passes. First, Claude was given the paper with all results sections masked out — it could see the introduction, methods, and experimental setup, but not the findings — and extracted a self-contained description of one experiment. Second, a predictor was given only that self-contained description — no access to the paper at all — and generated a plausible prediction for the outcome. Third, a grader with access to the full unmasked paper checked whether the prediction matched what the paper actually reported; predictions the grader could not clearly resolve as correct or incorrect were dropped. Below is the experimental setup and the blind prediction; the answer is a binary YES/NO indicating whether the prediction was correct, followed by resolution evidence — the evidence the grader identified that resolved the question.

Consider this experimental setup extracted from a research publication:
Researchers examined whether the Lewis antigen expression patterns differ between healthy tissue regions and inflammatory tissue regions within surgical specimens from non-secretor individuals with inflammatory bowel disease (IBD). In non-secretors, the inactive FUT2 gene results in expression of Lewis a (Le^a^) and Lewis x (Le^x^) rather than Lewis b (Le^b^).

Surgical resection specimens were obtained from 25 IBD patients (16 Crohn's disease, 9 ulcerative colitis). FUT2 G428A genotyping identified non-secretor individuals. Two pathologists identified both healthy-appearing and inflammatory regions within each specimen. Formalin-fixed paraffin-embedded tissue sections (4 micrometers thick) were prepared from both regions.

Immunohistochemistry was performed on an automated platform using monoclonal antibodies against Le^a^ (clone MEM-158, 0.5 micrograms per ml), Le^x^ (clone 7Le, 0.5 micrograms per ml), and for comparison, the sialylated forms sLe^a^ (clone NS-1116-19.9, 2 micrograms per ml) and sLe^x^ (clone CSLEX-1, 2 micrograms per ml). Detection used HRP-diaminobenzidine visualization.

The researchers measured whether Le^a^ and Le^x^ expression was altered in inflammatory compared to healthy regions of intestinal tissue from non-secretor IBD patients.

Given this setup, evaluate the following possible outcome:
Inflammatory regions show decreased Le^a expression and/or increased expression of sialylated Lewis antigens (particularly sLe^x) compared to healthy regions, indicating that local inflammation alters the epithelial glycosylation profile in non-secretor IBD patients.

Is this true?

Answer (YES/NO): YES